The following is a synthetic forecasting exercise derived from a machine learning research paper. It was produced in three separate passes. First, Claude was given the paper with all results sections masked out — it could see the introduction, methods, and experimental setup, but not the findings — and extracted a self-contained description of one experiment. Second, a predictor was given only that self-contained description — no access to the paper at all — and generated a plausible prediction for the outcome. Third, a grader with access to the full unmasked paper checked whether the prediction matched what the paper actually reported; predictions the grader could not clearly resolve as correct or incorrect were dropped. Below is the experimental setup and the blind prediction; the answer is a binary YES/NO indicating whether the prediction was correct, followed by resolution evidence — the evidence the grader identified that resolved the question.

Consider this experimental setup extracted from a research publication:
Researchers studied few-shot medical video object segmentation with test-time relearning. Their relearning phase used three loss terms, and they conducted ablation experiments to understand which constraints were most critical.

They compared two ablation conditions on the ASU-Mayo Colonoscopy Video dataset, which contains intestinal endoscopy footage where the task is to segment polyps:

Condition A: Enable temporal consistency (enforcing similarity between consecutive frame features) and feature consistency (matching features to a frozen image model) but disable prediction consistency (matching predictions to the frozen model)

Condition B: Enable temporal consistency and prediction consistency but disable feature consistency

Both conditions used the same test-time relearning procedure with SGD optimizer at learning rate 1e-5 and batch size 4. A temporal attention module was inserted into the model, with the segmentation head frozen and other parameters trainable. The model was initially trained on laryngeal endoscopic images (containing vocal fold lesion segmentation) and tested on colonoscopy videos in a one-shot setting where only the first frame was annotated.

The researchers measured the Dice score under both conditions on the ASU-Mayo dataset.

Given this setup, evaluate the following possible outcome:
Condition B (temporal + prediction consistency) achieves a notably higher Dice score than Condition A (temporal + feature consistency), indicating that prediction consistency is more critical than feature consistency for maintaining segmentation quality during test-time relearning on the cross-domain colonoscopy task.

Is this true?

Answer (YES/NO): YES